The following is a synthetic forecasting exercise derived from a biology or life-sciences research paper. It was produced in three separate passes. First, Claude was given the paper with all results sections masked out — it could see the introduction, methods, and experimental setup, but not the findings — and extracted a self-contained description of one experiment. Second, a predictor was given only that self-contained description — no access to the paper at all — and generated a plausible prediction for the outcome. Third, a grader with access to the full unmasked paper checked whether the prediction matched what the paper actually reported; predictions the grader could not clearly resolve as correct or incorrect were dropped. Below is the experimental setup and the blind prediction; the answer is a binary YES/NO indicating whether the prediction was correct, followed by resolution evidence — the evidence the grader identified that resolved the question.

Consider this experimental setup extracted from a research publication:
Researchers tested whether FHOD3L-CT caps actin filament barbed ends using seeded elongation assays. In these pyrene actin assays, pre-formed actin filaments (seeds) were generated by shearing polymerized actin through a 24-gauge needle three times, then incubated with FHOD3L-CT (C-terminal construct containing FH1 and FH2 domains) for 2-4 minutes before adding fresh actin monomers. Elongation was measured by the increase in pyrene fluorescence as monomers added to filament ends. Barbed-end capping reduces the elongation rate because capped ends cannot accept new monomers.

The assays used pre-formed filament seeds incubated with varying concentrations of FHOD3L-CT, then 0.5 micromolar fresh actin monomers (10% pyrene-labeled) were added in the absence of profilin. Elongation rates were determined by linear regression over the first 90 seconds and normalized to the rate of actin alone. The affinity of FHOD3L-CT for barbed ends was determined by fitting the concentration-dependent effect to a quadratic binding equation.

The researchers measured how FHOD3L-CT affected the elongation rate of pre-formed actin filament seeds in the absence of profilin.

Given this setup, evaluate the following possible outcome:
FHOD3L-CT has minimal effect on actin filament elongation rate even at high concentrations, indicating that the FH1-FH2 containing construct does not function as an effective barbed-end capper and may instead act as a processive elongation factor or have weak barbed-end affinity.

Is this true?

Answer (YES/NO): NO